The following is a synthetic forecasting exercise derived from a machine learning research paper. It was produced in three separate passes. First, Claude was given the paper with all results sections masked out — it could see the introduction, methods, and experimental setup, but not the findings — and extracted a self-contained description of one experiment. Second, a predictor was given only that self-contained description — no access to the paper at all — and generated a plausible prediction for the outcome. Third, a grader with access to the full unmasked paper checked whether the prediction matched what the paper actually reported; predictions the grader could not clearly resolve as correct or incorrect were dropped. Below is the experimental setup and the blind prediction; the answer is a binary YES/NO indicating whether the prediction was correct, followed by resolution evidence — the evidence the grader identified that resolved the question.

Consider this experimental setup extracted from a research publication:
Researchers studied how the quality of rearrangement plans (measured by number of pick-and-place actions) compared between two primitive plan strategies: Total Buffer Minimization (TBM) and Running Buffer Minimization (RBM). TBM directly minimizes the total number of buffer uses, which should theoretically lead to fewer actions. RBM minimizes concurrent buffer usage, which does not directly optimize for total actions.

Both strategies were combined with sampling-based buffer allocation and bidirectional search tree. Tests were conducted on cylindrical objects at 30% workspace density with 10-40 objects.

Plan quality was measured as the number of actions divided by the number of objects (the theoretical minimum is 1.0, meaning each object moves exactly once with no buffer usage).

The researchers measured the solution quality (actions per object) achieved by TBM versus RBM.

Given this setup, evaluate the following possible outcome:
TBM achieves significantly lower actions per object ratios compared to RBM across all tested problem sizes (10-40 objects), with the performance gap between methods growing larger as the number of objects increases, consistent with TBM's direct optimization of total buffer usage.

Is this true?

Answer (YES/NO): NO